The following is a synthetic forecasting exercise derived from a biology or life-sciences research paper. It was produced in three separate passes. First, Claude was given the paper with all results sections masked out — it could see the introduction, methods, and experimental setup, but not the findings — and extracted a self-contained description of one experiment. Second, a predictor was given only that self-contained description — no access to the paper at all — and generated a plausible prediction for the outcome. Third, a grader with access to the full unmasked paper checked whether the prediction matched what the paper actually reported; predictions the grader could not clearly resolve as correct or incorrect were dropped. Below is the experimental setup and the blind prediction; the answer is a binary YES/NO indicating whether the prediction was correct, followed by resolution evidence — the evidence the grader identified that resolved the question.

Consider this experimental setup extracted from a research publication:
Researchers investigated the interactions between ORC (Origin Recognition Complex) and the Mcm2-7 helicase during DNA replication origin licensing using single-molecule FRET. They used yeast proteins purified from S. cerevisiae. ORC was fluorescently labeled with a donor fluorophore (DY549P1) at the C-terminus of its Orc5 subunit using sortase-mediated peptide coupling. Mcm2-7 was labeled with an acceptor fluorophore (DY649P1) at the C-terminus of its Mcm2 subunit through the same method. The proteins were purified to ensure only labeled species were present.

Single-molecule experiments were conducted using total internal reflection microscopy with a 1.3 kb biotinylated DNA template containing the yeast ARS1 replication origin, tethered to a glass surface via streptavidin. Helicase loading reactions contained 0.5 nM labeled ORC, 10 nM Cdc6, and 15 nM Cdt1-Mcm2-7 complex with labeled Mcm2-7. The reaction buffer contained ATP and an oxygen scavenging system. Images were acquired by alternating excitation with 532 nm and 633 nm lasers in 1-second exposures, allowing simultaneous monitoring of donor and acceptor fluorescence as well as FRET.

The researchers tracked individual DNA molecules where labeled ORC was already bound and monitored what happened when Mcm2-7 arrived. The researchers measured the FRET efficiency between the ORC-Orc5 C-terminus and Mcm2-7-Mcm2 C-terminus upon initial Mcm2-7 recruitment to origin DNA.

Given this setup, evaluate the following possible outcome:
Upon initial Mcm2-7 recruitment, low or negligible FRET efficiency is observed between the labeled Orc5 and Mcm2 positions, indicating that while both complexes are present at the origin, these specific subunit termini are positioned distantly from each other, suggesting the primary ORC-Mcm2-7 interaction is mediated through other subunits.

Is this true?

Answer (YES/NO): NO